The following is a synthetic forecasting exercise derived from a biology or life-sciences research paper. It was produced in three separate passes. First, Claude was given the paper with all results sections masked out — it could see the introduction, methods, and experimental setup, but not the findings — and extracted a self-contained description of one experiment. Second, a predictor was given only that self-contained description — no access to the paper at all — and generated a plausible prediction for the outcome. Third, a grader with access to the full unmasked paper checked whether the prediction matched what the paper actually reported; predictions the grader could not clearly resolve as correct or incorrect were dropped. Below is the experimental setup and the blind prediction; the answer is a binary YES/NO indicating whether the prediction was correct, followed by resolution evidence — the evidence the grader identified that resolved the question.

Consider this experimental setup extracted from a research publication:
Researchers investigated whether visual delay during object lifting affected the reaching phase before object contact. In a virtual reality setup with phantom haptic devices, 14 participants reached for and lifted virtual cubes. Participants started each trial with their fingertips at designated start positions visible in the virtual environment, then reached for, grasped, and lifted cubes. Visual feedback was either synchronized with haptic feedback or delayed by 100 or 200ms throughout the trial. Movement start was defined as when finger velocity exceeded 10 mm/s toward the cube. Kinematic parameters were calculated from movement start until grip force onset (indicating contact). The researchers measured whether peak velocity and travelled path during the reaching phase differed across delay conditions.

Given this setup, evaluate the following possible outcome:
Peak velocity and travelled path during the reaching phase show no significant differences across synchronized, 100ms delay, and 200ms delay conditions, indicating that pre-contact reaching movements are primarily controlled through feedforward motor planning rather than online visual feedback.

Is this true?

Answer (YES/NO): NO